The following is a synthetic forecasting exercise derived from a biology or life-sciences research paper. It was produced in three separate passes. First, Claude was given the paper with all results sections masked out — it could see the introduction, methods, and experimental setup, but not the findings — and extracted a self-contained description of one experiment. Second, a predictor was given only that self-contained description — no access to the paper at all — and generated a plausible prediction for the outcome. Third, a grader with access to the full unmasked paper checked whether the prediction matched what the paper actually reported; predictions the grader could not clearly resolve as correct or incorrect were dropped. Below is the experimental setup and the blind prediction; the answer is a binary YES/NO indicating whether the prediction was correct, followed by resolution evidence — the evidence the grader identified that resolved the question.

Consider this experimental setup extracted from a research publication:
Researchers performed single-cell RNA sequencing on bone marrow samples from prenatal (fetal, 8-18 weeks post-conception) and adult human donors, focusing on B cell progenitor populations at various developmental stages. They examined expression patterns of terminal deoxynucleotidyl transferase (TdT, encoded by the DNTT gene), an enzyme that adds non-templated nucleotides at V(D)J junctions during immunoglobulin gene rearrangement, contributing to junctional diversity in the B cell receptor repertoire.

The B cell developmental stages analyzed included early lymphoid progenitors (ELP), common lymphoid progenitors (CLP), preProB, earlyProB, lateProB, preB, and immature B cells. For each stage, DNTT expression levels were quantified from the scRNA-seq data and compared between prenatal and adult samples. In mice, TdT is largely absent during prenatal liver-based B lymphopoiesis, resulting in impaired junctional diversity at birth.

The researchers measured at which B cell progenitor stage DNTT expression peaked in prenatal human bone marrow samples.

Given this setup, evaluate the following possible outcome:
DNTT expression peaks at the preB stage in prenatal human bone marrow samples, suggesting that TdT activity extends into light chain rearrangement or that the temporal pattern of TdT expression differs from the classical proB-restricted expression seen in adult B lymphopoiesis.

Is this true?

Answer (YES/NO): NO